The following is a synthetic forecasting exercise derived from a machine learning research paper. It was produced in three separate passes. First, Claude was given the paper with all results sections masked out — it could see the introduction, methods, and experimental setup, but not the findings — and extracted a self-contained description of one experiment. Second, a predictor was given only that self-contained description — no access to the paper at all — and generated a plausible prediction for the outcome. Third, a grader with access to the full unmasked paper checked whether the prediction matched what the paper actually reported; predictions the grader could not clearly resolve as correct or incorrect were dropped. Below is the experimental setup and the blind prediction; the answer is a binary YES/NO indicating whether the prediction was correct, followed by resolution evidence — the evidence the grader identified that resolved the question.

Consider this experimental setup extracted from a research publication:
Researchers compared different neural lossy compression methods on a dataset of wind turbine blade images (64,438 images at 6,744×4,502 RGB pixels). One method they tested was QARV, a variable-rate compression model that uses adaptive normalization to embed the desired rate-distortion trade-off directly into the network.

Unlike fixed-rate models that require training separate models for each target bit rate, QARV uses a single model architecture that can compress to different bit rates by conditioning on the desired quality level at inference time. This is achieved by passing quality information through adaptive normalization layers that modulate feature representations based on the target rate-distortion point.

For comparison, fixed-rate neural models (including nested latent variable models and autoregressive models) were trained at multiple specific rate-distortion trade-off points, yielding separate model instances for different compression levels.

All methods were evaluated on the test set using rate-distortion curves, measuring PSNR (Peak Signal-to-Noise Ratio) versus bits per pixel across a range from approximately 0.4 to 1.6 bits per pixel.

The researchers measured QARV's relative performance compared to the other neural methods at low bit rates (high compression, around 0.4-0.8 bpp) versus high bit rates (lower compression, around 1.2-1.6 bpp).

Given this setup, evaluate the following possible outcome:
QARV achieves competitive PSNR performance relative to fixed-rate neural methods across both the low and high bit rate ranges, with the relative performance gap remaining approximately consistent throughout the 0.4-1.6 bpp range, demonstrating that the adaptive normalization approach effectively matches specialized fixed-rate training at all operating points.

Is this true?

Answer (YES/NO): NO